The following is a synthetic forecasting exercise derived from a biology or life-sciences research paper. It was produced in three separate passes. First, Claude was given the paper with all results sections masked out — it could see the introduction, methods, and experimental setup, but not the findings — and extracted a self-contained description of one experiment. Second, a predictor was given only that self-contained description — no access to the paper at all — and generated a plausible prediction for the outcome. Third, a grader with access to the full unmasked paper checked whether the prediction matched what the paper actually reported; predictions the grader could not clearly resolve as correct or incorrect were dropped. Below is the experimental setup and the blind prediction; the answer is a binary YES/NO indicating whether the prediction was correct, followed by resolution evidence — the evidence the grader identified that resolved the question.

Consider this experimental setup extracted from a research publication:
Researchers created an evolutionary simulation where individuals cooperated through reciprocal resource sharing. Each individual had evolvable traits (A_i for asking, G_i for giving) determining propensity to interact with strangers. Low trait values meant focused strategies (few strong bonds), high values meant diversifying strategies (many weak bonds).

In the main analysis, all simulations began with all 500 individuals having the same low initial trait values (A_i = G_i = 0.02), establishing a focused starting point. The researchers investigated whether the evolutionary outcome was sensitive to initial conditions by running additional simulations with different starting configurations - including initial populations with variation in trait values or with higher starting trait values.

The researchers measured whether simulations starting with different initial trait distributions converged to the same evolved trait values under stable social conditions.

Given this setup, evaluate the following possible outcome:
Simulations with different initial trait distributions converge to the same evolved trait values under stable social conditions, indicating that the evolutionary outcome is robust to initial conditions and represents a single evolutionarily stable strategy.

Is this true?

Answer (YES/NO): YES